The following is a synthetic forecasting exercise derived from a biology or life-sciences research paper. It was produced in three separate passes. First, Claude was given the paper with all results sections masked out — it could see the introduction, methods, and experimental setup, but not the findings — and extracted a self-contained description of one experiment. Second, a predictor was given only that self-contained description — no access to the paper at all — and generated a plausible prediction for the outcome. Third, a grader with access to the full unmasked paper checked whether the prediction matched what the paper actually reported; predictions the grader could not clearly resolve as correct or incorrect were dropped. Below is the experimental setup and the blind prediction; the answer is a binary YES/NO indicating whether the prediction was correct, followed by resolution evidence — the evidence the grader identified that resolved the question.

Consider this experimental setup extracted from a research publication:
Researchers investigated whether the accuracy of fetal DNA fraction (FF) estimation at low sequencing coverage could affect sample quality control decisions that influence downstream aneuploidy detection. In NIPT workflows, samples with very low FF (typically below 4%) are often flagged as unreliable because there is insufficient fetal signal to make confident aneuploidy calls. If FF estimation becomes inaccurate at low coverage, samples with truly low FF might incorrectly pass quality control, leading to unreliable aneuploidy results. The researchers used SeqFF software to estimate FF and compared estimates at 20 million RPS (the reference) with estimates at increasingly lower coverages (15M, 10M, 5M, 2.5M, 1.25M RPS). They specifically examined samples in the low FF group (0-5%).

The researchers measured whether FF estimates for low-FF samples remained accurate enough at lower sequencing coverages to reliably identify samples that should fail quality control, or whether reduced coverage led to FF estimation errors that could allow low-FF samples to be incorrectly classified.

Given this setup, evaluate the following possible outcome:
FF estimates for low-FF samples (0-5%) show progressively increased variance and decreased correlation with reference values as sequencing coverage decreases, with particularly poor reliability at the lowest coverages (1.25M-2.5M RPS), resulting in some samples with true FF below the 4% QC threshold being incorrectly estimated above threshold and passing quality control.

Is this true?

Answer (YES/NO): YES